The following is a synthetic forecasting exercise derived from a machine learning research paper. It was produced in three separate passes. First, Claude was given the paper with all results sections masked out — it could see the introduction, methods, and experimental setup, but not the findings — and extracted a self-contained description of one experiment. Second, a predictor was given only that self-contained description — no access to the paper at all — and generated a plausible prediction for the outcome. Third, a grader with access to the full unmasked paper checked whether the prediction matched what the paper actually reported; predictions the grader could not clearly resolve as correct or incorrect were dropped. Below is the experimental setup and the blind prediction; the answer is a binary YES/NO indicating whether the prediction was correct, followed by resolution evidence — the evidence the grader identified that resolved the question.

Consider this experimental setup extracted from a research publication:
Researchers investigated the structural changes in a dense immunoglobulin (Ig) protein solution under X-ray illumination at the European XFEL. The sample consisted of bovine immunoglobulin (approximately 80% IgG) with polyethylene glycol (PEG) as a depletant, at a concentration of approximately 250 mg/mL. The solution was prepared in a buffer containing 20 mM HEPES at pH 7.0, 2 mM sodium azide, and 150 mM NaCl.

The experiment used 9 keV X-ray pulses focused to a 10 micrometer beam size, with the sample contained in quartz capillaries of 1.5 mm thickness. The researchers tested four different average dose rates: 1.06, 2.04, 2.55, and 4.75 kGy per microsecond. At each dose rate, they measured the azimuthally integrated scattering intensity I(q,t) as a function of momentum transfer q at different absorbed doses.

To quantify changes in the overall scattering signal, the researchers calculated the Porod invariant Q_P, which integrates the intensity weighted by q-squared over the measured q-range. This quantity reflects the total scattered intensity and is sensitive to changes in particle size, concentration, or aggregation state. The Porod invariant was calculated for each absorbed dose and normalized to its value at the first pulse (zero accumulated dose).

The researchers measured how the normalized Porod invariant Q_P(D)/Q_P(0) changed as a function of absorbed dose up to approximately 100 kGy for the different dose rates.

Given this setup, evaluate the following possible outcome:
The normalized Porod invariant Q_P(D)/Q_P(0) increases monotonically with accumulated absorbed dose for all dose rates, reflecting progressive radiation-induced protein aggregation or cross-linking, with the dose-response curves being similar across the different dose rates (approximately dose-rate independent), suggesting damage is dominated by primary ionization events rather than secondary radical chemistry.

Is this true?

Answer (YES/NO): NO